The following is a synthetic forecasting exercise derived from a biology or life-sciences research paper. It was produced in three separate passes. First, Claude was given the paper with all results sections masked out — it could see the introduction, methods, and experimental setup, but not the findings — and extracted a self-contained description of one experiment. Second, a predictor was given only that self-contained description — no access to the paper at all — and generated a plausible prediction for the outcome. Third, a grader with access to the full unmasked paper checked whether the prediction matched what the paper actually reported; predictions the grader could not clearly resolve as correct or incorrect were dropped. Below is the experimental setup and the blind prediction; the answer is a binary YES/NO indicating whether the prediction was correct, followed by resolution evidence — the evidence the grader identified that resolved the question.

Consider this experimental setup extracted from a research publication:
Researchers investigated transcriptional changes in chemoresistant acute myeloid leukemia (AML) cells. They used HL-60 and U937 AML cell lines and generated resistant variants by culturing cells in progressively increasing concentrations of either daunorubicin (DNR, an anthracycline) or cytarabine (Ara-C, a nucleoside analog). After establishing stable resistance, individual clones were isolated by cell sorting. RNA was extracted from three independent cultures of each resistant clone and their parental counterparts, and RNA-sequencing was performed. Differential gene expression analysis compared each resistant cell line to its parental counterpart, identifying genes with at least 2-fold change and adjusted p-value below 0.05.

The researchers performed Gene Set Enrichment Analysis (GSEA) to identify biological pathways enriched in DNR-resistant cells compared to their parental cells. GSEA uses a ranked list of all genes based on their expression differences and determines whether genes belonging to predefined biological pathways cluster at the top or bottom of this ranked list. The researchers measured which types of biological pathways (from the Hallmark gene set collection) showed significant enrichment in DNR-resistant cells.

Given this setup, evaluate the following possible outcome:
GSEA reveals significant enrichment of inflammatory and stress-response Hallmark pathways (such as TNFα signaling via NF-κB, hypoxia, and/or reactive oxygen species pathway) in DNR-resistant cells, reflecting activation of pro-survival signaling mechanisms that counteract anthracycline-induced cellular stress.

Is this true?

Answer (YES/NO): YES